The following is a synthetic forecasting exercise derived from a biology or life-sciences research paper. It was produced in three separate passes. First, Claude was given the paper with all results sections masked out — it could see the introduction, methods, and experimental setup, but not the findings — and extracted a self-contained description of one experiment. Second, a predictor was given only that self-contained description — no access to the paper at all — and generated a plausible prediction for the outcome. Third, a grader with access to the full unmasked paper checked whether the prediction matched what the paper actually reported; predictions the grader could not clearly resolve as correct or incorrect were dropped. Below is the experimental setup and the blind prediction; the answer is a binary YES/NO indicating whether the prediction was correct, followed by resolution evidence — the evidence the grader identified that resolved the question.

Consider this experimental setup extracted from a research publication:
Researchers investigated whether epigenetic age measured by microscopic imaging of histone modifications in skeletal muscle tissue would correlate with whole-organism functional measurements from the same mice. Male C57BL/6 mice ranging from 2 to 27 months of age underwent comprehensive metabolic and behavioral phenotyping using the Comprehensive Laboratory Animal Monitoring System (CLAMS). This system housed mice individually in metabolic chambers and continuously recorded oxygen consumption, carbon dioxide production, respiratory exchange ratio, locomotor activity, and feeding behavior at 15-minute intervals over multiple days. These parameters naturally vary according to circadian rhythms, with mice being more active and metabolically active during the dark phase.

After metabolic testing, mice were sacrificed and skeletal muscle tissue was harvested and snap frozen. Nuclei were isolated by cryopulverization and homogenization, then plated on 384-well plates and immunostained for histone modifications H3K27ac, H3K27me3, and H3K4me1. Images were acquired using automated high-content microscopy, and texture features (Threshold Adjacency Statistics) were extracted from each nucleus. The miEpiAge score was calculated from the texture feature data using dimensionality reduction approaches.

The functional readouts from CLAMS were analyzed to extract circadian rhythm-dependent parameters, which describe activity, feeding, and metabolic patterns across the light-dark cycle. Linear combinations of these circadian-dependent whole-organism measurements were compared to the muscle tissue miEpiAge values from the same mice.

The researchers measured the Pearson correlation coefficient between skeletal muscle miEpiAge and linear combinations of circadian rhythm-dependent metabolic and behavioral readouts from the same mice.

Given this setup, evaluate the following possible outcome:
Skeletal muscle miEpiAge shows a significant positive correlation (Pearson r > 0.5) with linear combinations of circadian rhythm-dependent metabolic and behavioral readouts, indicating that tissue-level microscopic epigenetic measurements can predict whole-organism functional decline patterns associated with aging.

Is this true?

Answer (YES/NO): YES